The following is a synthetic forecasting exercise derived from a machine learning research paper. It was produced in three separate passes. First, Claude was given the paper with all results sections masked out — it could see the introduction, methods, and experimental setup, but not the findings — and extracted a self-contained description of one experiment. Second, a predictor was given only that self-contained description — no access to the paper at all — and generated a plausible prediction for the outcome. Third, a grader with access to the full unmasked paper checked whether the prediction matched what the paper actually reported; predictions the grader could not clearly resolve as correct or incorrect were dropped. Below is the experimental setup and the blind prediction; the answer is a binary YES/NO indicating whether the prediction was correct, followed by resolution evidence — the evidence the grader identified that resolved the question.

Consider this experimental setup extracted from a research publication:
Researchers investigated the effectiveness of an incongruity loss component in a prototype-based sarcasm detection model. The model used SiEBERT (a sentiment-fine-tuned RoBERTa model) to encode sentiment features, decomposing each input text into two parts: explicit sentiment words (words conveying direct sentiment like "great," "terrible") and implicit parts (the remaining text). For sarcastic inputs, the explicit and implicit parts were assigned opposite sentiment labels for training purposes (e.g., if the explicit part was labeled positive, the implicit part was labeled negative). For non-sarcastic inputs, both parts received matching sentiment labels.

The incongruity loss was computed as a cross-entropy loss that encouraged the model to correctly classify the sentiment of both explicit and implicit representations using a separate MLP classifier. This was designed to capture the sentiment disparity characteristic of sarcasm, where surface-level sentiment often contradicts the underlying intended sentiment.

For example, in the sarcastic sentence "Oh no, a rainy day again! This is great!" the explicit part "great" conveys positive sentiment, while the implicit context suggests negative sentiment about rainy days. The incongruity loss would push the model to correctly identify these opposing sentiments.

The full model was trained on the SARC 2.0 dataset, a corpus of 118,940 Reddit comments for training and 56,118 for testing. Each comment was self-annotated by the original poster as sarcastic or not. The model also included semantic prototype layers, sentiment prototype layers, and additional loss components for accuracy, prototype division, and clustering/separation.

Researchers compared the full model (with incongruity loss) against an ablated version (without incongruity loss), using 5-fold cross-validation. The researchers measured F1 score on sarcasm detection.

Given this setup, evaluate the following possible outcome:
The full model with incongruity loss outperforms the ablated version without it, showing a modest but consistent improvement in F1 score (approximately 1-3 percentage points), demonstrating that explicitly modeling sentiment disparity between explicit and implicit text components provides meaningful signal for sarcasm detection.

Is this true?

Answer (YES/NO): YES